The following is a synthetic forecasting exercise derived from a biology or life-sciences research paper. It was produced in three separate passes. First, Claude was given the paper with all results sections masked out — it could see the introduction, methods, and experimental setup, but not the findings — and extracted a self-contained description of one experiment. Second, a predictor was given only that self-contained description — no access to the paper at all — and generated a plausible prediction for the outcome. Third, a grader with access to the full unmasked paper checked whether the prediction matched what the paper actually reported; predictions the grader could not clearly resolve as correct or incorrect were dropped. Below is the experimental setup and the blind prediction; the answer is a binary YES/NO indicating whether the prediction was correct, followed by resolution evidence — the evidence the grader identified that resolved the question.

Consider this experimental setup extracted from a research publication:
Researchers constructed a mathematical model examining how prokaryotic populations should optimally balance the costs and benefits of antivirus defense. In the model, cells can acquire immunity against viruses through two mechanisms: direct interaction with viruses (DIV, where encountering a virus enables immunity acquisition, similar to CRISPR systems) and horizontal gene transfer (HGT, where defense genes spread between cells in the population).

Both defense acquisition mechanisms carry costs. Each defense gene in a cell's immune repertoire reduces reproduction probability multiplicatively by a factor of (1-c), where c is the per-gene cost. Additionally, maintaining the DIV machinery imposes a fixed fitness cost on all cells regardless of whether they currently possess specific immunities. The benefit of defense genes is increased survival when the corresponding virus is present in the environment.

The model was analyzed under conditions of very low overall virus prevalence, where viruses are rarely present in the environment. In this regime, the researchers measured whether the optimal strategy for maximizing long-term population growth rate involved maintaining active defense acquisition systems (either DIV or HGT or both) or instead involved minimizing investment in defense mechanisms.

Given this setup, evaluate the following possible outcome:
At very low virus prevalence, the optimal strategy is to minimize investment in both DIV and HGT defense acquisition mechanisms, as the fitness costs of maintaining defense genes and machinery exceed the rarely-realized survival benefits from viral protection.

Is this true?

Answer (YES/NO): YES